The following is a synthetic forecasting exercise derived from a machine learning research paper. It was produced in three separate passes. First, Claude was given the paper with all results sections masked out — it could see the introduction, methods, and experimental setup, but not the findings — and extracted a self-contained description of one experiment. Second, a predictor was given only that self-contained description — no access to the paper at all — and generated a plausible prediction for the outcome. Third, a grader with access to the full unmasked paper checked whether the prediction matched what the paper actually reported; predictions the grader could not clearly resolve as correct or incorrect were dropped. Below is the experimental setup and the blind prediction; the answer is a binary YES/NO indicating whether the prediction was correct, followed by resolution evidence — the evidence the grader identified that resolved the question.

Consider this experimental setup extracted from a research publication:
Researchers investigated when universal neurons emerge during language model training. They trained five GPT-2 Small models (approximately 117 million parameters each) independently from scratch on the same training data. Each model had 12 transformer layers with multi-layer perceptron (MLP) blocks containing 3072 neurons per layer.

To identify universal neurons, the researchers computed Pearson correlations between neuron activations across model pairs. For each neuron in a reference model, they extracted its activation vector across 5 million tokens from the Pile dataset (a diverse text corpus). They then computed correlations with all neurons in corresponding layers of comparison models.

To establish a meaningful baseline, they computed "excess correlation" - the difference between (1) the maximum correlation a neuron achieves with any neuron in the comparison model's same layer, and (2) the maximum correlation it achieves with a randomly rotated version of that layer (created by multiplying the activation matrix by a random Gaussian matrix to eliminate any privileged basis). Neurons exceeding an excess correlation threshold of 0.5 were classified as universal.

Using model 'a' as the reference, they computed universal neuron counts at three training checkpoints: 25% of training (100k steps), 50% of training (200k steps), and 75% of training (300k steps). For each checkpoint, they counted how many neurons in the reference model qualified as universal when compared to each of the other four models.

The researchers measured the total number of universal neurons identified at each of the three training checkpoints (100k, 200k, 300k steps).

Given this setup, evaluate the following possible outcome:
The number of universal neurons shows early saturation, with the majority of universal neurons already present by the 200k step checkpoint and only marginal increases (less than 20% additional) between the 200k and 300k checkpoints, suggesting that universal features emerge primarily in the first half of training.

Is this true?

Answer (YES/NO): YES